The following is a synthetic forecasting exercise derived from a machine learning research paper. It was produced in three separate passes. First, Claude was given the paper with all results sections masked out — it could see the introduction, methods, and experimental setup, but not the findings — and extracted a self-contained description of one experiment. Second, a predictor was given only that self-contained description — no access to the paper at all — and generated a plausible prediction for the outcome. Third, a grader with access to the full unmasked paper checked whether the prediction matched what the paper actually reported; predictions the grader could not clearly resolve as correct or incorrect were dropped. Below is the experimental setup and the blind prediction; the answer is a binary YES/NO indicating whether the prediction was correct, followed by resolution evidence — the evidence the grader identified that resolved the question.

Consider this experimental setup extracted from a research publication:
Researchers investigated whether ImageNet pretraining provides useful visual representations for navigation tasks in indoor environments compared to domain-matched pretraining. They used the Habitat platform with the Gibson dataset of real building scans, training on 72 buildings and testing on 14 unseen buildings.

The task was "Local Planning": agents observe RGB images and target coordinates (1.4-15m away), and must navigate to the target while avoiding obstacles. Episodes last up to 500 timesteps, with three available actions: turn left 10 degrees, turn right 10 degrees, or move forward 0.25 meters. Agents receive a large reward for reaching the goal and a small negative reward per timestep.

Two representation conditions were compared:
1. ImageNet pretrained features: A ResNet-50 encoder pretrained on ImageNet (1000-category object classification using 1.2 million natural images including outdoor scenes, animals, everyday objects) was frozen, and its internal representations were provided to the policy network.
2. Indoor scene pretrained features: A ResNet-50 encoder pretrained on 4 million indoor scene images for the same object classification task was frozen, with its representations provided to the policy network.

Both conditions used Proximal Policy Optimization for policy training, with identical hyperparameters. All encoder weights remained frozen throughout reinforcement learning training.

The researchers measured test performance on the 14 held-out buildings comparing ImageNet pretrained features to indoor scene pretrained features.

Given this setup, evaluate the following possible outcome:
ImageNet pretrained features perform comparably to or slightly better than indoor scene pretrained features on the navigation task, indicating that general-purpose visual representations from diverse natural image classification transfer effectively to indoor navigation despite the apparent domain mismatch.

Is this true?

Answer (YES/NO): NO